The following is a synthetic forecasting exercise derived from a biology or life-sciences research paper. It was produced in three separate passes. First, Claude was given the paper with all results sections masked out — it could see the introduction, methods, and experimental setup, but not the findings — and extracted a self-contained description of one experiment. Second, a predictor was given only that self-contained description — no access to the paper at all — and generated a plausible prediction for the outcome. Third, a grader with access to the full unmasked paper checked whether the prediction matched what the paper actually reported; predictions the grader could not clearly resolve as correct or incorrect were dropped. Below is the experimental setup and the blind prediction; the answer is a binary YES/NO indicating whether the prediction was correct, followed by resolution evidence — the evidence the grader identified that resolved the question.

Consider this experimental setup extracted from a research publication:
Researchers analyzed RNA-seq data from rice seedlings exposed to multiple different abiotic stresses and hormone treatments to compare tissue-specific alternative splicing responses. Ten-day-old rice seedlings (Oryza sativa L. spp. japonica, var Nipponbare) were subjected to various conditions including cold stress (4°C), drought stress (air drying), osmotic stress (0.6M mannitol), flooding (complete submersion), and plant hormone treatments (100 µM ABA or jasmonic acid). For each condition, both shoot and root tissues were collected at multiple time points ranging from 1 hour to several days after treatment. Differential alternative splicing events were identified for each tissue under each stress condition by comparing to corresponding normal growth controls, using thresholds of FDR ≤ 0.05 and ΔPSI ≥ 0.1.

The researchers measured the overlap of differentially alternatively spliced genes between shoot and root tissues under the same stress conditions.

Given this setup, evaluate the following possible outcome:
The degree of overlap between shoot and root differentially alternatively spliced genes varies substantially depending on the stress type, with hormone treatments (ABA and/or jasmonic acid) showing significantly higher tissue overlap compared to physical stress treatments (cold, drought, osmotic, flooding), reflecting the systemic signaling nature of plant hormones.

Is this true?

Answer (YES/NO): NO